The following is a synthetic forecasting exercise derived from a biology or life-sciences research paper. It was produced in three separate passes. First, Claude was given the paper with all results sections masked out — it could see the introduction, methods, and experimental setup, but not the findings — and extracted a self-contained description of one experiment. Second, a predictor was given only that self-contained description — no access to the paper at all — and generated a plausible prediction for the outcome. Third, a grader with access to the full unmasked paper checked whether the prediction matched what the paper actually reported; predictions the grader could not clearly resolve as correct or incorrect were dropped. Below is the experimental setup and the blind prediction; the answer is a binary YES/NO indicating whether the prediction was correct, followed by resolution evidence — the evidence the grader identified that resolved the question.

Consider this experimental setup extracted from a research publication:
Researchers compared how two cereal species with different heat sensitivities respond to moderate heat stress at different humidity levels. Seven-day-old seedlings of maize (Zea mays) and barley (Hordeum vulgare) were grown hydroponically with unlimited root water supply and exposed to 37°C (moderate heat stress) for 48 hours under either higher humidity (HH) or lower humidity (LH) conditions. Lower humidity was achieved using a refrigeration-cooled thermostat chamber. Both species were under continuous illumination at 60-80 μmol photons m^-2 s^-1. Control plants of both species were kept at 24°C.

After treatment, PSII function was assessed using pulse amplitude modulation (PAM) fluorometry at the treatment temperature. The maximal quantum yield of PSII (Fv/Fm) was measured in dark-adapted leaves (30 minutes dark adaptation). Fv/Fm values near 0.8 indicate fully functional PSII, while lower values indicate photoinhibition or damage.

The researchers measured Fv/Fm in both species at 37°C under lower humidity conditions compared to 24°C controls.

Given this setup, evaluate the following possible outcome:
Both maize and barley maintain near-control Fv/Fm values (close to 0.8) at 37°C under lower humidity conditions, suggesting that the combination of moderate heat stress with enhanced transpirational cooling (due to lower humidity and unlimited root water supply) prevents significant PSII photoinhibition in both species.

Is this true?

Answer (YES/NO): NO